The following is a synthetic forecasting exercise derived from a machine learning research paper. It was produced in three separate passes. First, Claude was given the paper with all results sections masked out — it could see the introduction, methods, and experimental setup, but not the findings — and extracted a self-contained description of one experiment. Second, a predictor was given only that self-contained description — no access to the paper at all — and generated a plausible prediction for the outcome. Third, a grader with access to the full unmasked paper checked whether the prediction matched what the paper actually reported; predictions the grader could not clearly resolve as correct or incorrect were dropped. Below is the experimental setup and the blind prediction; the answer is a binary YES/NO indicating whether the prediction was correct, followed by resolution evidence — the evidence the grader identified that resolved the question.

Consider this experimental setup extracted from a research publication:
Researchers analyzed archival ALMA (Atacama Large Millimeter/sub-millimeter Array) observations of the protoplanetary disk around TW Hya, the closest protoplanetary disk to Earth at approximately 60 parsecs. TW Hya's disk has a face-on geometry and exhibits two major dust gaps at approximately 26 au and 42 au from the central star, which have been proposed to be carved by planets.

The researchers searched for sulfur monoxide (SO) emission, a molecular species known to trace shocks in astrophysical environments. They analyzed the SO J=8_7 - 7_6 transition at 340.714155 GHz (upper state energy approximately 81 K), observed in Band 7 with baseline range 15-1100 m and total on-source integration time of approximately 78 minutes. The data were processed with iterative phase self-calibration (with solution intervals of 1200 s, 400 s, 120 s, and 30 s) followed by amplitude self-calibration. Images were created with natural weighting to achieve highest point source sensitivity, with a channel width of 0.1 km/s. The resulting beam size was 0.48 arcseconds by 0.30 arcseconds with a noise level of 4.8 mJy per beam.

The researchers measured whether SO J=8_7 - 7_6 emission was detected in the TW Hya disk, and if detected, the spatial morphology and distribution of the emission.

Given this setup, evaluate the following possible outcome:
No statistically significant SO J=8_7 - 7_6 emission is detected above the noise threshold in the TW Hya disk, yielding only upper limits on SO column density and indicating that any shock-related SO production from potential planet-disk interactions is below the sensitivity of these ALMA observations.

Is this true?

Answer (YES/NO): NO